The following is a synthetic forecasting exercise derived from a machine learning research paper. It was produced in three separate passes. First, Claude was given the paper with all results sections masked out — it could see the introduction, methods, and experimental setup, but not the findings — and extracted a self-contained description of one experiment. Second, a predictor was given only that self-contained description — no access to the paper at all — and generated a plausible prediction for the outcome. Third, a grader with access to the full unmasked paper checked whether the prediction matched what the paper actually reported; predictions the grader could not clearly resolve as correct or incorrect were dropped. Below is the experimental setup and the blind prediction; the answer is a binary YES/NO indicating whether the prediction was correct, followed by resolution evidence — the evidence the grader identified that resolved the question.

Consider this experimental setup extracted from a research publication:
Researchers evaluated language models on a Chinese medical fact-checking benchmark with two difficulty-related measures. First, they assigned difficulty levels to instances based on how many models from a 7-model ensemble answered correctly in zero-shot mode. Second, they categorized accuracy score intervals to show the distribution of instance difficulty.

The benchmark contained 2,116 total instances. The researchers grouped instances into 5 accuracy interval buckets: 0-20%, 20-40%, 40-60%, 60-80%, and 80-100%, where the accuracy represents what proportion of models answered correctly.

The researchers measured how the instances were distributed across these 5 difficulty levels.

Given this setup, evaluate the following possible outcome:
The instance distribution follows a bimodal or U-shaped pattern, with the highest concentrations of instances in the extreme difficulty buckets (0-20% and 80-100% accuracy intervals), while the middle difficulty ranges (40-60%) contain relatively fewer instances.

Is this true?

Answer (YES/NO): NO